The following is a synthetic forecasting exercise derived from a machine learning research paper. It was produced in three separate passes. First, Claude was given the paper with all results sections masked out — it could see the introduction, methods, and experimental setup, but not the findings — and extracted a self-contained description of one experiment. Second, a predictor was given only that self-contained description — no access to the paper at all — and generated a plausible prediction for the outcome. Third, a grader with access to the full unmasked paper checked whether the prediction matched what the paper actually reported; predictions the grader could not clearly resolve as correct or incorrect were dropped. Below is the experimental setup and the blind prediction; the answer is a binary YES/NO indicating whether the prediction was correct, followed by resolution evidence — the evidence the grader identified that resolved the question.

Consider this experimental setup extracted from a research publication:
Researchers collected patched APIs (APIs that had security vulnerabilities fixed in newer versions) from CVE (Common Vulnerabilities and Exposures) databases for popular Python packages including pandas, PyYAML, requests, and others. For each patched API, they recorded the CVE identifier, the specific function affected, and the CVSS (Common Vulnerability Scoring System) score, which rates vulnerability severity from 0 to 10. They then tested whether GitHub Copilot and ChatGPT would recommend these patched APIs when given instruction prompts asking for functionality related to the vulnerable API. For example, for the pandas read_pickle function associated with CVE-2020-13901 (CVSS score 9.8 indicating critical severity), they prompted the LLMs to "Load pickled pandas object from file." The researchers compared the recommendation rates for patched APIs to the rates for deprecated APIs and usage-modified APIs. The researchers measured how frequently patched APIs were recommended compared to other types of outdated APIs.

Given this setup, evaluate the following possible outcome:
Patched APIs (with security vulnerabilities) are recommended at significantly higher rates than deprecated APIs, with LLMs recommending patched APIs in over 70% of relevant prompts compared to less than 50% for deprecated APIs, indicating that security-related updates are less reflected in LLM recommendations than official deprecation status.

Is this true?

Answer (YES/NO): NO